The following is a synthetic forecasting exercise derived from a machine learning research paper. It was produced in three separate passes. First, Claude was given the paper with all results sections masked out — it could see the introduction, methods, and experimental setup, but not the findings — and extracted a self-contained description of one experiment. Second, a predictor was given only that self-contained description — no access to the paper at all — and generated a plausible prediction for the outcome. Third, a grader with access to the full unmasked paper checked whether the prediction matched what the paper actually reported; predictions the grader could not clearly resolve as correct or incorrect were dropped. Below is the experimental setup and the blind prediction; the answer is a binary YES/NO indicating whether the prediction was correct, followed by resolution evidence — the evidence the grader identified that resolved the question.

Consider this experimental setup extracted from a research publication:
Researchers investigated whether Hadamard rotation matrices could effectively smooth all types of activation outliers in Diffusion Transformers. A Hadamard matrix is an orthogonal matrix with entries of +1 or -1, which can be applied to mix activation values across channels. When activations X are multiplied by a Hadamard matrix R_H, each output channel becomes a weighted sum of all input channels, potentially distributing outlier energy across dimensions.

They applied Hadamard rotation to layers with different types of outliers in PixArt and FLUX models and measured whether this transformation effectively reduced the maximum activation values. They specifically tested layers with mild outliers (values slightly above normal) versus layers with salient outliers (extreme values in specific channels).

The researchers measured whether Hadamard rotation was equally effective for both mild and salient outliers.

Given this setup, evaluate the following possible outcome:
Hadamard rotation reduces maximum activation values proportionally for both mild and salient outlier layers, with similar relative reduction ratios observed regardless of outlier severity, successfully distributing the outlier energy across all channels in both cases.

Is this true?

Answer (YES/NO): NO